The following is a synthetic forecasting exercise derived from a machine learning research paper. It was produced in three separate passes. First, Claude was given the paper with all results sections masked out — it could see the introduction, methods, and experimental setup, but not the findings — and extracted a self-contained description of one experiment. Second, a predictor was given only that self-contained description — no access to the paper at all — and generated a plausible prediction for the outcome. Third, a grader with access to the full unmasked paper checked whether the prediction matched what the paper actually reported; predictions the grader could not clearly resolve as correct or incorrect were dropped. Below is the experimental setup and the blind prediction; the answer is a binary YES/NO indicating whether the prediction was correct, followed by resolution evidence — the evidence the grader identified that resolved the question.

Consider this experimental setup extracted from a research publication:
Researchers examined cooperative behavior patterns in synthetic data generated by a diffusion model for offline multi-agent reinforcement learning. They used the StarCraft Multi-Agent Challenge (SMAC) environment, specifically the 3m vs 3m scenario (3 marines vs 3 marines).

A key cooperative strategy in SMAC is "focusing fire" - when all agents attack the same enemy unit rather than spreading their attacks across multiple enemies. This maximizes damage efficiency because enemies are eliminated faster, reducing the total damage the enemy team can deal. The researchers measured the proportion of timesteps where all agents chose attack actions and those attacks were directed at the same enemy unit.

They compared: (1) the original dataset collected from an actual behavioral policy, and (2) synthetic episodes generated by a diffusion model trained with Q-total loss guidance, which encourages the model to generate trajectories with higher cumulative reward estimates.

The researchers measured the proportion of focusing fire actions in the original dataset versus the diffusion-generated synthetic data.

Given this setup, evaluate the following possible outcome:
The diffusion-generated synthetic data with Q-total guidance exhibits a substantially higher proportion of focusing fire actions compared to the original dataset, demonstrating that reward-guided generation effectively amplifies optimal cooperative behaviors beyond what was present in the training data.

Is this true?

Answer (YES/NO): YES